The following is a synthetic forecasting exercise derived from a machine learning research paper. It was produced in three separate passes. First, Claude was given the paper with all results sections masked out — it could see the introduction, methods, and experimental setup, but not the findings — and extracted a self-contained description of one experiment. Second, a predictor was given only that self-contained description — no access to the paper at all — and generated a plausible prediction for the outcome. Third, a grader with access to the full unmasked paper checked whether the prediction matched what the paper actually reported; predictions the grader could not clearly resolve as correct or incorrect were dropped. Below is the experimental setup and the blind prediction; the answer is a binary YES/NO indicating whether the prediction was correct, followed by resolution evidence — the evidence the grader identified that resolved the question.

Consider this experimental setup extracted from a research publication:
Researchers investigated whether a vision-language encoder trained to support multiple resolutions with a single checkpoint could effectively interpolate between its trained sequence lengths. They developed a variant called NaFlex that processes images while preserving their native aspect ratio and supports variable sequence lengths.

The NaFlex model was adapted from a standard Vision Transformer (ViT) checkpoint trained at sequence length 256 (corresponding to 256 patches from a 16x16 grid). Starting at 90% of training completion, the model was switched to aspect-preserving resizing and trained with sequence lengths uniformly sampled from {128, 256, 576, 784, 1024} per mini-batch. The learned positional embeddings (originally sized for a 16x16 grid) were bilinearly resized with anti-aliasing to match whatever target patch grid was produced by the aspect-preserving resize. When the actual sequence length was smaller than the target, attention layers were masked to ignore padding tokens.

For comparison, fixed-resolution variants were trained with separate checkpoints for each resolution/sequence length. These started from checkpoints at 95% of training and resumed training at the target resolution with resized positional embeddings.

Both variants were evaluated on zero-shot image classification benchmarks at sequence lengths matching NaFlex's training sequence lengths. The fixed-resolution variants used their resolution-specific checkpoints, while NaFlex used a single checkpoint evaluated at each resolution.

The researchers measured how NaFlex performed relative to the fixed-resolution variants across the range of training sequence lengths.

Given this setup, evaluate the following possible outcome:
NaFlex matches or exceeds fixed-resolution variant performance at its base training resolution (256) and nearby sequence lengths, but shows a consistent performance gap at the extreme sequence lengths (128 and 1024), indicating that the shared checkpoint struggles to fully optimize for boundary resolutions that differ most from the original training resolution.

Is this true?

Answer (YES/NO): NO